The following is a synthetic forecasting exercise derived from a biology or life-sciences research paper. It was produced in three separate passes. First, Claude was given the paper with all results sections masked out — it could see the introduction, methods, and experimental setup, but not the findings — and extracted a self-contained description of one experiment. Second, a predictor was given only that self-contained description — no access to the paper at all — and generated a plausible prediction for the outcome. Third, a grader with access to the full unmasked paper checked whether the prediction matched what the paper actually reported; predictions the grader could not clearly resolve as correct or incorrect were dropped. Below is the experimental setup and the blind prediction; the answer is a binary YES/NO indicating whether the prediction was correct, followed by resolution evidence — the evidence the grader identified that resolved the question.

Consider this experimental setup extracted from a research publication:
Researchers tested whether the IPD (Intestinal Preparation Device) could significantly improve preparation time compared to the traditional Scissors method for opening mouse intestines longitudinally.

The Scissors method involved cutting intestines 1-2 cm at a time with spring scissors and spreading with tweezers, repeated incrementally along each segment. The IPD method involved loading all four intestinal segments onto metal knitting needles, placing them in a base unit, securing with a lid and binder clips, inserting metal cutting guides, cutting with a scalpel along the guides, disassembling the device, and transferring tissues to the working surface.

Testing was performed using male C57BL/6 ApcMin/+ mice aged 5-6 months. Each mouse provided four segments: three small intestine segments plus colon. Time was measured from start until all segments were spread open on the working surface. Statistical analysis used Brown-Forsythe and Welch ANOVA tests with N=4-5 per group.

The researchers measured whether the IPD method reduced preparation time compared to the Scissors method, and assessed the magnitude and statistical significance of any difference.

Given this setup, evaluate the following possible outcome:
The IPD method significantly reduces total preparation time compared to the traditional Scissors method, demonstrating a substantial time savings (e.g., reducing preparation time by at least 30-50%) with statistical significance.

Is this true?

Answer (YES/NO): NO